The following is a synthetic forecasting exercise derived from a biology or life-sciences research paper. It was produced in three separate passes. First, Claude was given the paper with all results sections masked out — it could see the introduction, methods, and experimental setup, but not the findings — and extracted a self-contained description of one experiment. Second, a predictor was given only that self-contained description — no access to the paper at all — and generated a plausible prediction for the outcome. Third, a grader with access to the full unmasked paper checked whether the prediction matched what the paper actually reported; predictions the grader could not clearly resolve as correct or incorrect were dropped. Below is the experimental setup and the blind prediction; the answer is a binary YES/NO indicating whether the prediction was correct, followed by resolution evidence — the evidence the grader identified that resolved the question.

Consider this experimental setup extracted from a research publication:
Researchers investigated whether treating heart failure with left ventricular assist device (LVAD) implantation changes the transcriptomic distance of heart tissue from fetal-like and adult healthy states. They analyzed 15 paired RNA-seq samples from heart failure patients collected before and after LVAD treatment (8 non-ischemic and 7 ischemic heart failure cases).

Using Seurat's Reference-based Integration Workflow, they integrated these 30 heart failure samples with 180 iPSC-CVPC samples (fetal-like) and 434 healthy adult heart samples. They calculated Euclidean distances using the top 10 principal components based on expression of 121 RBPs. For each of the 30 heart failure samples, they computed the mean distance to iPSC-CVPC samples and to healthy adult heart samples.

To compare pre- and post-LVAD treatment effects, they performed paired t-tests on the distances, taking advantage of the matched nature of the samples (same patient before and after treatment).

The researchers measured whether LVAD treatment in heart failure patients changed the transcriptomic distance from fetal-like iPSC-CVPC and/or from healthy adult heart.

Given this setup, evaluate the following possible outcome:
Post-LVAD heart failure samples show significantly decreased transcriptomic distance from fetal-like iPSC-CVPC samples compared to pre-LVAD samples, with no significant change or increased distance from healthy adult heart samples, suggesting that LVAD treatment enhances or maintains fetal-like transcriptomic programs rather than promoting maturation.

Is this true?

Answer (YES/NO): NO